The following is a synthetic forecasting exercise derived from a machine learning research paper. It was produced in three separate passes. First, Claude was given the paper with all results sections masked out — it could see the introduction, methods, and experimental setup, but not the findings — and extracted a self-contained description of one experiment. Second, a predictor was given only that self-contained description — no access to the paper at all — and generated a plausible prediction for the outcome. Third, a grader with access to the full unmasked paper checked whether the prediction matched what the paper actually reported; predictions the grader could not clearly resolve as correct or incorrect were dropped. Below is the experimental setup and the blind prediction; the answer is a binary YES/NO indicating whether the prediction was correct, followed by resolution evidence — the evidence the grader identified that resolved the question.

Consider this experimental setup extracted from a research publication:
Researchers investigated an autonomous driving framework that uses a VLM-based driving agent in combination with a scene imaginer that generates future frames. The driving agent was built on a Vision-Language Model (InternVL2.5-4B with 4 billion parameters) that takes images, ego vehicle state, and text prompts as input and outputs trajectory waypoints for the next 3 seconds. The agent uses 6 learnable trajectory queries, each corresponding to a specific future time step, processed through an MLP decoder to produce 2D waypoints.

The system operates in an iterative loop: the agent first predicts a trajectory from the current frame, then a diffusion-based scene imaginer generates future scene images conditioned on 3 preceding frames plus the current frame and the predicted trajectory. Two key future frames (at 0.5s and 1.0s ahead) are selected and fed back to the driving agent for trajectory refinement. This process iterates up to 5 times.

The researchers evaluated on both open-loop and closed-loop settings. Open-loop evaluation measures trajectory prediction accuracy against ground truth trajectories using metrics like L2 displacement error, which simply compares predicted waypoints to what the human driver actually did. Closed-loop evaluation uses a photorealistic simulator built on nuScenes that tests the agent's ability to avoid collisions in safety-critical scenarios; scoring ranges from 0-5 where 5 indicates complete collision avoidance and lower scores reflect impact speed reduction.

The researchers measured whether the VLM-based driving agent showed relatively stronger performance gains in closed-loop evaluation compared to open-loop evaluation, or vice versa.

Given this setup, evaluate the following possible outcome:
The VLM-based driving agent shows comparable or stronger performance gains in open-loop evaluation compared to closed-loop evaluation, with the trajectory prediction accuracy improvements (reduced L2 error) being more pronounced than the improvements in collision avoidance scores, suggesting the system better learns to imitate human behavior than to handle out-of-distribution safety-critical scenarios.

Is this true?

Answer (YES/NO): NO